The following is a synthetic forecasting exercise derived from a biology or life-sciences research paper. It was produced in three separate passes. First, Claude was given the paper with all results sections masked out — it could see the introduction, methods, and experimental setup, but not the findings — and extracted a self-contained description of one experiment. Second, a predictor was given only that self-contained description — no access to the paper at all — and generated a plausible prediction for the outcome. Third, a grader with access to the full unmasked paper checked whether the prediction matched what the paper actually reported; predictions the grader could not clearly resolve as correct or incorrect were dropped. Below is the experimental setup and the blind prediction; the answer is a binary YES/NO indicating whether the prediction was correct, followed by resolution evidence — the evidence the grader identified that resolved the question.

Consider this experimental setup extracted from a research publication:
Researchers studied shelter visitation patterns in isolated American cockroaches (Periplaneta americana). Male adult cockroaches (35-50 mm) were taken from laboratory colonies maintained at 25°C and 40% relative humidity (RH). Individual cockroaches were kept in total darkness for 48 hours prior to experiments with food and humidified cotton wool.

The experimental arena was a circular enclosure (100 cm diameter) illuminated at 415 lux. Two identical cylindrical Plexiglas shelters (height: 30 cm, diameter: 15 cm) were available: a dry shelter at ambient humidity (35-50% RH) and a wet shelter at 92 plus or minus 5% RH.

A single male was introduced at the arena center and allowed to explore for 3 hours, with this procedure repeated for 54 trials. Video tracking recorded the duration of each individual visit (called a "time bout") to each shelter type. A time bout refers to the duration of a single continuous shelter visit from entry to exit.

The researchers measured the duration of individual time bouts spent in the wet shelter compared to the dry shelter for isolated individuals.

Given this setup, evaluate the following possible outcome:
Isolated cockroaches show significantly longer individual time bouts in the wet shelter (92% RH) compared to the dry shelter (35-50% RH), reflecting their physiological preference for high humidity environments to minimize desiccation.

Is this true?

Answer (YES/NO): YES